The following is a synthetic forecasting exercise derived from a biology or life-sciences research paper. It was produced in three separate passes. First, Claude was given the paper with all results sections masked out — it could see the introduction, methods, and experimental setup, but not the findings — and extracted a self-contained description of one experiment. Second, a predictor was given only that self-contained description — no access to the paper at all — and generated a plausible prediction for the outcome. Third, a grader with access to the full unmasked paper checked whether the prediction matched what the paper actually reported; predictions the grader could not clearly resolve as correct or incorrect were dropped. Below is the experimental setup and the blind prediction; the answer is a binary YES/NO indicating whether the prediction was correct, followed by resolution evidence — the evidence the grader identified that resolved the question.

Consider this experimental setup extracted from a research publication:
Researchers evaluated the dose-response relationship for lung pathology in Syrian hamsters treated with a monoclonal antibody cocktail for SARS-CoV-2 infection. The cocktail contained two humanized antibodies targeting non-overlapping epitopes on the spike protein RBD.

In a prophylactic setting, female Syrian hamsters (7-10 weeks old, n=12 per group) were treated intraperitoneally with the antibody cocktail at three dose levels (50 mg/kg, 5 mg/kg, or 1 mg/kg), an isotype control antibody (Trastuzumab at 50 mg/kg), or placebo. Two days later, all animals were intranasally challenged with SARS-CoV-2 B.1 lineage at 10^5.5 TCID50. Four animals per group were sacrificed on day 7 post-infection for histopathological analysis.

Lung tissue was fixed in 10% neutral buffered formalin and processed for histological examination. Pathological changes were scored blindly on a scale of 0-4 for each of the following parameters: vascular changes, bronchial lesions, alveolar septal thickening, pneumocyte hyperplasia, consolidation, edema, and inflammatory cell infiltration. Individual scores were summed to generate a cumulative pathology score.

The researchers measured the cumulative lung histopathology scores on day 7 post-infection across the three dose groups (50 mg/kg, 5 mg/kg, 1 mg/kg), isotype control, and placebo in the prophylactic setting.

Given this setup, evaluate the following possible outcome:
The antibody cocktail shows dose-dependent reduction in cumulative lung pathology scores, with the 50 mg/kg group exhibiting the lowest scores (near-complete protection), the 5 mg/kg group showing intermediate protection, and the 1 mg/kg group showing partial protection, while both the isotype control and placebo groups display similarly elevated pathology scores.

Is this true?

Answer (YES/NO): NO